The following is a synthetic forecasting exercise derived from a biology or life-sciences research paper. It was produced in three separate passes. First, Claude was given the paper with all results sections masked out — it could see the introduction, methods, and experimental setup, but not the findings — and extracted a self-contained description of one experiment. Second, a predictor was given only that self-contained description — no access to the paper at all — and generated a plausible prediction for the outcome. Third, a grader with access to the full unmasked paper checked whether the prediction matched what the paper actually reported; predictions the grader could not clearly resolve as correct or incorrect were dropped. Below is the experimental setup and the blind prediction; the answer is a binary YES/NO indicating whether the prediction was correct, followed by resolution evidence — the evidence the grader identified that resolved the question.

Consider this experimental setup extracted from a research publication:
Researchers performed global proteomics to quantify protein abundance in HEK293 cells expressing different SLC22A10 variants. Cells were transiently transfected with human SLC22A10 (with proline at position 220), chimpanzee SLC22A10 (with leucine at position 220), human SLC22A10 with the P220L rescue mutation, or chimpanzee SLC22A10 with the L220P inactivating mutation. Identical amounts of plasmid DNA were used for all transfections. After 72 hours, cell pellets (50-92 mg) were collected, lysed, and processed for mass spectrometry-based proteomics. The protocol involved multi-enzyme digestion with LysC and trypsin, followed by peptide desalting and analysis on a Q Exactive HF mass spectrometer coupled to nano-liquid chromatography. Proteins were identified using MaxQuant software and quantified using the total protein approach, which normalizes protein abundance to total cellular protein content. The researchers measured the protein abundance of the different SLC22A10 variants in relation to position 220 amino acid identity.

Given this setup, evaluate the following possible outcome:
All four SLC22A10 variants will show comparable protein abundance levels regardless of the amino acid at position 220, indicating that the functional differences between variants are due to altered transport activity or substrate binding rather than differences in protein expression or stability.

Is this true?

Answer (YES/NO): NO